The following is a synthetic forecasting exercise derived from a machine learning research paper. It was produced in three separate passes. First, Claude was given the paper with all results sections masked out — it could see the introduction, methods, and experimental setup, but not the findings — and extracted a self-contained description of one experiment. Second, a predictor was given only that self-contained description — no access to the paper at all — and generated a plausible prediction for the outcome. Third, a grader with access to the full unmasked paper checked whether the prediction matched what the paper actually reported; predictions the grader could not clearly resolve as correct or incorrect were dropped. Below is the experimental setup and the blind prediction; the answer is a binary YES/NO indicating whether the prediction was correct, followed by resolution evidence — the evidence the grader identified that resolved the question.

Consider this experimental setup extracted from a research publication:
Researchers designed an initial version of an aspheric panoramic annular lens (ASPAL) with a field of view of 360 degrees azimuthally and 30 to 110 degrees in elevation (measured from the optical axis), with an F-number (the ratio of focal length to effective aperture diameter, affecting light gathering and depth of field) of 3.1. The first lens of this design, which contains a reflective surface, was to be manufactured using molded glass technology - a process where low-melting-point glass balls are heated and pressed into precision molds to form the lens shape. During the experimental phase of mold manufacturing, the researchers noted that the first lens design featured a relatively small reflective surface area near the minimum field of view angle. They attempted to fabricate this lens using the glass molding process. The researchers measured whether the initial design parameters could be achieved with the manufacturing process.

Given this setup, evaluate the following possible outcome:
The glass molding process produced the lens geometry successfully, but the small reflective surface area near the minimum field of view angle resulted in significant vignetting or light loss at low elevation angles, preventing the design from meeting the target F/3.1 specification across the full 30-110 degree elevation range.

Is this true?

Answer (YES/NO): NO